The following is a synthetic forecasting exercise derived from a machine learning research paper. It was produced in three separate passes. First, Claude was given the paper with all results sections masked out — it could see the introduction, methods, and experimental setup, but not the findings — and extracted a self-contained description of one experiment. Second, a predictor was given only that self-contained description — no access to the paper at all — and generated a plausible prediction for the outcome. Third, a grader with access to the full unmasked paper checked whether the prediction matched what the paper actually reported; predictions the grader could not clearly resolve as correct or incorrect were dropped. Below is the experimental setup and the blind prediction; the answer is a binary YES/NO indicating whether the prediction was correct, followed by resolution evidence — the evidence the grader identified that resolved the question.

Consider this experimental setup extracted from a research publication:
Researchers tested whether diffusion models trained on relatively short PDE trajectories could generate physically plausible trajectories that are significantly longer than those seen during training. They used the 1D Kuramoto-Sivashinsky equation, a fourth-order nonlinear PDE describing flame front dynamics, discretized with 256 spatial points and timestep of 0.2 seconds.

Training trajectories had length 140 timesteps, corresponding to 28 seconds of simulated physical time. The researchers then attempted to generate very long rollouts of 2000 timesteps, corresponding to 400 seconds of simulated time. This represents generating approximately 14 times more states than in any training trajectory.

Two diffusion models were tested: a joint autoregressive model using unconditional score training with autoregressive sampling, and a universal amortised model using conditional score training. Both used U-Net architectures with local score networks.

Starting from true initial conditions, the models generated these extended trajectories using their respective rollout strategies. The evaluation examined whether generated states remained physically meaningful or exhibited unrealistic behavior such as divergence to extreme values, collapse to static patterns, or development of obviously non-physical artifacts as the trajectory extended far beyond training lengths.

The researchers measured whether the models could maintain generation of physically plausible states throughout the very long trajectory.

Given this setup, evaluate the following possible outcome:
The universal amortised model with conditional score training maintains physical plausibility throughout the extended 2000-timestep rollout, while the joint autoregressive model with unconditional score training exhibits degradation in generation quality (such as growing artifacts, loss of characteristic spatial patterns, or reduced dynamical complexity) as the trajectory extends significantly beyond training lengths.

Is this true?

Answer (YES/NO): NO